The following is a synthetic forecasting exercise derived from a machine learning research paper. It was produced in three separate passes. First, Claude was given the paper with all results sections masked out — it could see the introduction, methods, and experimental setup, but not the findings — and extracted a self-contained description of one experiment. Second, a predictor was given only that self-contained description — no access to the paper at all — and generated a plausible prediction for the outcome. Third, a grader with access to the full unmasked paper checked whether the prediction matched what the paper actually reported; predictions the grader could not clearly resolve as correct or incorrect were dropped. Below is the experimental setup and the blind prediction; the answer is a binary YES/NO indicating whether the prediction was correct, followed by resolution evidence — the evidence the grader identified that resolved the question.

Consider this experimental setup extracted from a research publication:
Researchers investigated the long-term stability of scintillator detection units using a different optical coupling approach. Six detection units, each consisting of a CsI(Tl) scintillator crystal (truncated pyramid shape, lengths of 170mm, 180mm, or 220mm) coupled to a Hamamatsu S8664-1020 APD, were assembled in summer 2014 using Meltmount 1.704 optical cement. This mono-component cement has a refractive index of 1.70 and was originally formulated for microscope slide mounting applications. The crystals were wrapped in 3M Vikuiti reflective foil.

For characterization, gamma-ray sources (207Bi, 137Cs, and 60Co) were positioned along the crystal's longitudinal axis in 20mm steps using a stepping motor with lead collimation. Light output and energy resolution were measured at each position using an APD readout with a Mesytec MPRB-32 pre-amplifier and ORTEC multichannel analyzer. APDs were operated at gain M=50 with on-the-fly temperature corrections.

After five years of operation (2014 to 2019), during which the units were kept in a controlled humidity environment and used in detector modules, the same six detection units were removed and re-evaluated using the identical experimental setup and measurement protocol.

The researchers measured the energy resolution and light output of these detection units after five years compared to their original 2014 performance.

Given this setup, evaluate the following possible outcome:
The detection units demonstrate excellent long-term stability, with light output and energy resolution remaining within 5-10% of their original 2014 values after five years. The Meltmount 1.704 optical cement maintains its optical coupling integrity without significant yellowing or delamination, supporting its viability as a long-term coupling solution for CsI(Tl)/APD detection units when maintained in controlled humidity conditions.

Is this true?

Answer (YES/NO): NO